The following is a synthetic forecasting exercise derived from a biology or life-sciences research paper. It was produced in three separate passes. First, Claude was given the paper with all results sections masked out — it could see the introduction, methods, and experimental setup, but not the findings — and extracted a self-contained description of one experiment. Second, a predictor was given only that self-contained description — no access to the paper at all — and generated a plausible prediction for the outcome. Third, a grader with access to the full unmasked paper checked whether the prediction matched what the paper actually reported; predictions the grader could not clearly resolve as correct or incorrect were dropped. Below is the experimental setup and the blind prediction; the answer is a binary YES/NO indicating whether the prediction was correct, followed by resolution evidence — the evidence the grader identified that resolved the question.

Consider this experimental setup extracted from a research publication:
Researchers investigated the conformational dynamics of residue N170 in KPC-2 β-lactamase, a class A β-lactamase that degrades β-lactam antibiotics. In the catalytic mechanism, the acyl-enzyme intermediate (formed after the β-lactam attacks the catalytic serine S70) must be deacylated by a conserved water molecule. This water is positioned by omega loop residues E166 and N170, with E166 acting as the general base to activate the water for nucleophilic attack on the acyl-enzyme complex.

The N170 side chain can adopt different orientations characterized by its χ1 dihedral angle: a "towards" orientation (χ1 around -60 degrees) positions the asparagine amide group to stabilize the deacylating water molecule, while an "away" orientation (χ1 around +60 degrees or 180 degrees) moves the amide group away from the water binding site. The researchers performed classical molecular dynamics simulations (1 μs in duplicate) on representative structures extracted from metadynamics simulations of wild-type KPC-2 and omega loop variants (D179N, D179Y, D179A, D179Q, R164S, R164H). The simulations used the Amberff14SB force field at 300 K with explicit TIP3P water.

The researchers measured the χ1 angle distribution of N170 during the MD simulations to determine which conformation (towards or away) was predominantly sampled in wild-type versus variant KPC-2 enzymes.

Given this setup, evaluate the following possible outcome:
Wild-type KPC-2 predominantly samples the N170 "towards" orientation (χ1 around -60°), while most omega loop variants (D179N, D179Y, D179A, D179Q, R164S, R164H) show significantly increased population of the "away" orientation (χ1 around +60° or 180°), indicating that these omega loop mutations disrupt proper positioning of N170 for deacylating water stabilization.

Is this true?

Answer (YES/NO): YES